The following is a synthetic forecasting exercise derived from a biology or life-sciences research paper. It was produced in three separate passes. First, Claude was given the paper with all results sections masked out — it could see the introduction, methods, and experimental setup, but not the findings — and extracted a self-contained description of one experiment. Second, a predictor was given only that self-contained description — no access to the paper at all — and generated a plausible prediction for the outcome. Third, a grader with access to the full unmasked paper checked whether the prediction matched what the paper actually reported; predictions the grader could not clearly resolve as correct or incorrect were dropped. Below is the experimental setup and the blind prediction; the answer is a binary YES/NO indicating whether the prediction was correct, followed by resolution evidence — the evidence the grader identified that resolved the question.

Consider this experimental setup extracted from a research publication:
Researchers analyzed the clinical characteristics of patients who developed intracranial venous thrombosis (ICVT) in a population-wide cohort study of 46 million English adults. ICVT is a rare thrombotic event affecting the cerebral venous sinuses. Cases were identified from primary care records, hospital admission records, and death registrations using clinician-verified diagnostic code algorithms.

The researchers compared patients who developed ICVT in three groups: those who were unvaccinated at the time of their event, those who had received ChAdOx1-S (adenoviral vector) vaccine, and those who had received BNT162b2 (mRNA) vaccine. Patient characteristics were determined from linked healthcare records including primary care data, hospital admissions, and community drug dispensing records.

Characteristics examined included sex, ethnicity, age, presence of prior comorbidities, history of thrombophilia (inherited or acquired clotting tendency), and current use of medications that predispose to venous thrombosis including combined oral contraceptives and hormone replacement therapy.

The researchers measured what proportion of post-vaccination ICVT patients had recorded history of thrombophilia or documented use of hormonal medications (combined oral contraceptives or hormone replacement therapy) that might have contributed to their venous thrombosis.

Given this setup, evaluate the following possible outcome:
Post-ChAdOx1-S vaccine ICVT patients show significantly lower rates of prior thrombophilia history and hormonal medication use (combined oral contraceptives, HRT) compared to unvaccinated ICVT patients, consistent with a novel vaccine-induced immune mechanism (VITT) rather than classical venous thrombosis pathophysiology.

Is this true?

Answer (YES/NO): NO